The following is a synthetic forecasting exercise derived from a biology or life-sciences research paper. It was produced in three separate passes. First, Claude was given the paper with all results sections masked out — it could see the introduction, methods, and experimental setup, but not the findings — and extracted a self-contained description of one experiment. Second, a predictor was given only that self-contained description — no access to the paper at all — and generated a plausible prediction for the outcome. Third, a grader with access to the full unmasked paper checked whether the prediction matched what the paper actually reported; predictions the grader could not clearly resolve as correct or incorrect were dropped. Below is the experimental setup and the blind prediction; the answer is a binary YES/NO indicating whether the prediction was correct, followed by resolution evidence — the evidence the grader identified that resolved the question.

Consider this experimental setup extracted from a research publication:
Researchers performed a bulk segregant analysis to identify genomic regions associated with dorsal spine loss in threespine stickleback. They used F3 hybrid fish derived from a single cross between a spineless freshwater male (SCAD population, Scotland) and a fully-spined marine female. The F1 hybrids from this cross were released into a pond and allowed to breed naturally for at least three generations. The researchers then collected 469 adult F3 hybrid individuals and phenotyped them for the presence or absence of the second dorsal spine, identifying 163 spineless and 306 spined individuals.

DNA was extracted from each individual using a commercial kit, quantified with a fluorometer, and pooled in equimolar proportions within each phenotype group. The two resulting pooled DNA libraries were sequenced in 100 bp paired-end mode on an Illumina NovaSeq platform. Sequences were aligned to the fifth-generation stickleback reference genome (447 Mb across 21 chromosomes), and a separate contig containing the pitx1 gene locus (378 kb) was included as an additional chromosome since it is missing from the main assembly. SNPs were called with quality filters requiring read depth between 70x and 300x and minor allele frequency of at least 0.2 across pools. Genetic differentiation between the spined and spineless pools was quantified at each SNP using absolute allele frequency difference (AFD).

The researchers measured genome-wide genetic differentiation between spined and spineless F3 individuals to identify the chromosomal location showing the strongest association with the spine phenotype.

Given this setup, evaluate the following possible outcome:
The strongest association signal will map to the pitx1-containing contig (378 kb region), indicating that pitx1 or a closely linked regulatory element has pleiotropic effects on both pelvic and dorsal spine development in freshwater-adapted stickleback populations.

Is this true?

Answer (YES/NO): NO